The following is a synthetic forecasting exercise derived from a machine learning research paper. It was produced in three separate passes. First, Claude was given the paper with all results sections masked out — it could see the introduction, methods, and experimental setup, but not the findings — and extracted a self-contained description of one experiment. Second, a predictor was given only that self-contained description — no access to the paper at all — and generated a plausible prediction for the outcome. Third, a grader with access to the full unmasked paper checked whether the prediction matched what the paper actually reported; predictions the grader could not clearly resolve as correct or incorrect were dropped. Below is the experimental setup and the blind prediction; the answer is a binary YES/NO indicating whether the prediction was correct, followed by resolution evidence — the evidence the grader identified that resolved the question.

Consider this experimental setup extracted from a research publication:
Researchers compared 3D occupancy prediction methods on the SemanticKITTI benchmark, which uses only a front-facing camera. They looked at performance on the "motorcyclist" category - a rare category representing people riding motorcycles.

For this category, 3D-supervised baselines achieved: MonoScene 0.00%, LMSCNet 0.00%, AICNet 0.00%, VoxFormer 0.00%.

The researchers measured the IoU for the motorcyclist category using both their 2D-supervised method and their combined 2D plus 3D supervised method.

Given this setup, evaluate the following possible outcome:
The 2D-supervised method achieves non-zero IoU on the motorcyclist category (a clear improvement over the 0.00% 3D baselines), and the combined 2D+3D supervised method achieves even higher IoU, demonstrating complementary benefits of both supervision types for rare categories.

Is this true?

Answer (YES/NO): NO